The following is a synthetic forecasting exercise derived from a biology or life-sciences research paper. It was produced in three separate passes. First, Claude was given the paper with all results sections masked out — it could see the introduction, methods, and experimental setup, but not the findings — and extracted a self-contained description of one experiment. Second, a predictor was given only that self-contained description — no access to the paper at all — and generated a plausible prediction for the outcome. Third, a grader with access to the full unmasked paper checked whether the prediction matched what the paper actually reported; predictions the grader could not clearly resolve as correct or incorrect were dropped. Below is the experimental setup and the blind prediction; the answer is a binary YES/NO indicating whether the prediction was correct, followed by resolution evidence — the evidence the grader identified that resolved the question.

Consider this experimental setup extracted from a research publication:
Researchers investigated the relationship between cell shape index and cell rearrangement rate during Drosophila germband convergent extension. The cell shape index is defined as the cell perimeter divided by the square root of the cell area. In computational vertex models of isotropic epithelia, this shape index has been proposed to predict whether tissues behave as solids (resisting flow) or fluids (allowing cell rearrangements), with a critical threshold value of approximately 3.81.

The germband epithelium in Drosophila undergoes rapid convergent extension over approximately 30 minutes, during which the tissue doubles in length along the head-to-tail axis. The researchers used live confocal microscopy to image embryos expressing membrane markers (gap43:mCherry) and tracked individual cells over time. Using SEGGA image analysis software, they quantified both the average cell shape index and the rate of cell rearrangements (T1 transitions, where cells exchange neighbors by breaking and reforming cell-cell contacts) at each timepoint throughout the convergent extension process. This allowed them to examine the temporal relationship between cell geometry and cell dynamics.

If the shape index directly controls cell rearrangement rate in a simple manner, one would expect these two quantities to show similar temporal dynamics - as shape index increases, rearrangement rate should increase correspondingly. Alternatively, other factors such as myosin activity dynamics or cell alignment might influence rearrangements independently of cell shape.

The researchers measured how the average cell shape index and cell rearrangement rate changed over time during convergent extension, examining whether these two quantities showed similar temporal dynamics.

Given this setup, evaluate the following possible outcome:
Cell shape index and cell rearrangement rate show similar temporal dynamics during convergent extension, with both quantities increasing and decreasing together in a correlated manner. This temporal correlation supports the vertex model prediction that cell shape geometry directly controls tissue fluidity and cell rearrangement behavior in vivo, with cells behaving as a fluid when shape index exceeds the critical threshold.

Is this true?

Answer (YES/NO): NO